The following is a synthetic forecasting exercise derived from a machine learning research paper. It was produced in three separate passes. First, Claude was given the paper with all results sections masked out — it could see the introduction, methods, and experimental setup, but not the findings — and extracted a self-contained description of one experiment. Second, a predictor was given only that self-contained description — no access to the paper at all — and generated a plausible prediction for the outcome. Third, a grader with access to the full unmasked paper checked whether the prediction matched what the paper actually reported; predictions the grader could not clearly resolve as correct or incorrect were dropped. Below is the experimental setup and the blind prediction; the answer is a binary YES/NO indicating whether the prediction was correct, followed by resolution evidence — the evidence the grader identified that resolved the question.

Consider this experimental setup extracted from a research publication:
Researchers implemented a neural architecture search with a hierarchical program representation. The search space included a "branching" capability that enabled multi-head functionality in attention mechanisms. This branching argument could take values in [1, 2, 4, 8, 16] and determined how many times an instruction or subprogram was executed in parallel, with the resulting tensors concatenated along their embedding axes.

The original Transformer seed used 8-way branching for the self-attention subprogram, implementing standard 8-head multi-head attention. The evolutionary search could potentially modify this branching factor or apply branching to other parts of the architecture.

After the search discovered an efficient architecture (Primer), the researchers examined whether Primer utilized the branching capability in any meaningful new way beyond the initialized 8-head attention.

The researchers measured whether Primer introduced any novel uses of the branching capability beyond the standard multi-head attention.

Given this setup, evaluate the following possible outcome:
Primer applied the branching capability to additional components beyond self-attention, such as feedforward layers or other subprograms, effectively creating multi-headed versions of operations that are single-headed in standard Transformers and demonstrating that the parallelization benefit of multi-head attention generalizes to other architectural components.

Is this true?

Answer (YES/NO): NO